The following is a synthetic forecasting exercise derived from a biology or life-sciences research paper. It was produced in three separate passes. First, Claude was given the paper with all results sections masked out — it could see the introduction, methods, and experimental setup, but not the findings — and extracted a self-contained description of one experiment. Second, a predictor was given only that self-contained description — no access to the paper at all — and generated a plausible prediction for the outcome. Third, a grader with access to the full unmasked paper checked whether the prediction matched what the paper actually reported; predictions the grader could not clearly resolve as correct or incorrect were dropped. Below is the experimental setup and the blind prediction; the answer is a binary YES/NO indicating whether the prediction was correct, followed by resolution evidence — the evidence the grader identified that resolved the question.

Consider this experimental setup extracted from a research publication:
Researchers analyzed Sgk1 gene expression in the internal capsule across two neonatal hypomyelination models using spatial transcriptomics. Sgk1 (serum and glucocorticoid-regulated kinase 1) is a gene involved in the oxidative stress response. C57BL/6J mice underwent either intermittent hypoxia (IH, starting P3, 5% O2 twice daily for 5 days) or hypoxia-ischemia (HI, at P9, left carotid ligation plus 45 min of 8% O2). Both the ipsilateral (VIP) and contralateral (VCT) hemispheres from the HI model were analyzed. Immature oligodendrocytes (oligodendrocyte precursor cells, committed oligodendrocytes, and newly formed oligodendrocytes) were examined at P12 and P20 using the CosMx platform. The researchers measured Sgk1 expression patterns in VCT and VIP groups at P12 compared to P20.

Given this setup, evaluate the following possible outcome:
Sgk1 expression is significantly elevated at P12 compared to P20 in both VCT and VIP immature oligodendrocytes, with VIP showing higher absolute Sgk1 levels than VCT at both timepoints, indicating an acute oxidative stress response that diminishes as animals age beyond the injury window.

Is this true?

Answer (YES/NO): NO